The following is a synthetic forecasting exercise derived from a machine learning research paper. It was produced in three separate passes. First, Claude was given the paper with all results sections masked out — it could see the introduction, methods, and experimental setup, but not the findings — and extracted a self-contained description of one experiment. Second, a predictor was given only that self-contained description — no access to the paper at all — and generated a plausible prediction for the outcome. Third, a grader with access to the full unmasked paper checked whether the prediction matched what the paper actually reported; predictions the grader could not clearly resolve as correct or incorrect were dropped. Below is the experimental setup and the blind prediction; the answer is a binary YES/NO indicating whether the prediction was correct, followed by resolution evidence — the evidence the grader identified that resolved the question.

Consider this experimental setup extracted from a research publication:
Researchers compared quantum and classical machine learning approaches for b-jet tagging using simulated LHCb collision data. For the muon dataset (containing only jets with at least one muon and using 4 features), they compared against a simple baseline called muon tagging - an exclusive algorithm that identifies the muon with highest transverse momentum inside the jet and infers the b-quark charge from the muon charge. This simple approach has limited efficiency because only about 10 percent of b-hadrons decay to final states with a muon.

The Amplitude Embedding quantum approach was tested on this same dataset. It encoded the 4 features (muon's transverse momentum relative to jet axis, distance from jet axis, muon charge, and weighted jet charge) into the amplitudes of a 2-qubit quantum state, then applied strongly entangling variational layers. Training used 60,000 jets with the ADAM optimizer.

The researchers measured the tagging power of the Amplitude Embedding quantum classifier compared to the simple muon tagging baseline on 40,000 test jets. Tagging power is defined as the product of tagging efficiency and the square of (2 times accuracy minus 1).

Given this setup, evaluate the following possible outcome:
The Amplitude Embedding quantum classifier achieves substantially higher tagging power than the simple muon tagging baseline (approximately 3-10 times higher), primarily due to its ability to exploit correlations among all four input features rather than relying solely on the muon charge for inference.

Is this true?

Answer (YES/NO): NO